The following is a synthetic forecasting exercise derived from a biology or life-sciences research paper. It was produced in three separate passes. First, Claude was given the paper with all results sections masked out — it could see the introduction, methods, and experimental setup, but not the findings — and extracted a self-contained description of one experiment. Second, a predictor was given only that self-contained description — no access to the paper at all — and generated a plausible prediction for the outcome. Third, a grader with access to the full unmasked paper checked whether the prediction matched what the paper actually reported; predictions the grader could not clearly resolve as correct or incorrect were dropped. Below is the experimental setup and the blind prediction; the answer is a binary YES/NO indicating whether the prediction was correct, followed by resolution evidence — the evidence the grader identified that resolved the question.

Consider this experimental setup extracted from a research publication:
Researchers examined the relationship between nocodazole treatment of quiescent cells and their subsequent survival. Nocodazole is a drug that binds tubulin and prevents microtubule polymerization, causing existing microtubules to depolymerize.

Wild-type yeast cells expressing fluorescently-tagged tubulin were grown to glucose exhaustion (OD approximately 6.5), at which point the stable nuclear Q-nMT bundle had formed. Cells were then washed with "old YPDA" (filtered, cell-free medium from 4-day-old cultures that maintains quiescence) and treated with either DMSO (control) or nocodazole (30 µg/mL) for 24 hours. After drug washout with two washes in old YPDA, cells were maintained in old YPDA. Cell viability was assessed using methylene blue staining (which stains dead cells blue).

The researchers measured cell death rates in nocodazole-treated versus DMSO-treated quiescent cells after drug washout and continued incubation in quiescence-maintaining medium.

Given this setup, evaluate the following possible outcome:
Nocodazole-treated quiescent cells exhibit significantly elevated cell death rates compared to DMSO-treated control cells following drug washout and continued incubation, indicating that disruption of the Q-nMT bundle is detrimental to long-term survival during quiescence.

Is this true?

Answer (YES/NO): NO